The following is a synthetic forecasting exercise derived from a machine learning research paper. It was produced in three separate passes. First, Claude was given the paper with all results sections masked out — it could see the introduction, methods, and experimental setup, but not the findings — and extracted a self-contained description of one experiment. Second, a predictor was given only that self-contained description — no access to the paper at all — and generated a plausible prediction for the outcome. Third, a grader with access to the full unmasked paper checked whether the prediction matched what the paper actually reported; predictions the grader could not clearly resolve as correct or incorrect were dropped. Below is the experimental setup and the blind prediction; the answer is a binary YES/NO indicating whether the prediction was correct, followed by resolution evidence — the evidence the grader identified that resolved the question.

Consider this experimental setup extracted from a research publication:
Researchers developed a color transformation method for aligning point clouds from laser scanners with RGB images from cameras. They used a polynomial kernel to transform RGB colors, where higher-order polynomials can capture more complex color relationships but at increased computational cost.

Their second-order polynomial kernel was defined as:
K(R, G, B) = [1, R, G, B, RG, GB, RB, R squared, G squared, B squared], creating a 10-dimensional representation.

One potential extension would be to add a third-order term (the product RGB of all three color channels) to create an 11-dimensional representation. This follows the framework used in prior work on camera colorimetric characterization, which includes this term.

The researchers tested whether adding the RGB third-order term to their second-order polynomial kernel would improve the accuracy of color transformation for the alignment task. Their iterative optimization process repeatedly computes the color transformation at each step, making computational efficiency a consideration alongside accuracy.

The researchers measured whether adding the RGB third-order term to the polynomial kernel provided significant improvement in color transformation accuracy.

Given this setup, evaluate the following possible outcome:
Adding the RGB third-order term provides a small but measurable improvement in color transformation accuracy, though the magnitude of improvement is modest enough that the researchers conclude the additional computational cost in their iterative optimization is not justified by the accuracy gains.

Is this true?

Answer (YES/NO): NO